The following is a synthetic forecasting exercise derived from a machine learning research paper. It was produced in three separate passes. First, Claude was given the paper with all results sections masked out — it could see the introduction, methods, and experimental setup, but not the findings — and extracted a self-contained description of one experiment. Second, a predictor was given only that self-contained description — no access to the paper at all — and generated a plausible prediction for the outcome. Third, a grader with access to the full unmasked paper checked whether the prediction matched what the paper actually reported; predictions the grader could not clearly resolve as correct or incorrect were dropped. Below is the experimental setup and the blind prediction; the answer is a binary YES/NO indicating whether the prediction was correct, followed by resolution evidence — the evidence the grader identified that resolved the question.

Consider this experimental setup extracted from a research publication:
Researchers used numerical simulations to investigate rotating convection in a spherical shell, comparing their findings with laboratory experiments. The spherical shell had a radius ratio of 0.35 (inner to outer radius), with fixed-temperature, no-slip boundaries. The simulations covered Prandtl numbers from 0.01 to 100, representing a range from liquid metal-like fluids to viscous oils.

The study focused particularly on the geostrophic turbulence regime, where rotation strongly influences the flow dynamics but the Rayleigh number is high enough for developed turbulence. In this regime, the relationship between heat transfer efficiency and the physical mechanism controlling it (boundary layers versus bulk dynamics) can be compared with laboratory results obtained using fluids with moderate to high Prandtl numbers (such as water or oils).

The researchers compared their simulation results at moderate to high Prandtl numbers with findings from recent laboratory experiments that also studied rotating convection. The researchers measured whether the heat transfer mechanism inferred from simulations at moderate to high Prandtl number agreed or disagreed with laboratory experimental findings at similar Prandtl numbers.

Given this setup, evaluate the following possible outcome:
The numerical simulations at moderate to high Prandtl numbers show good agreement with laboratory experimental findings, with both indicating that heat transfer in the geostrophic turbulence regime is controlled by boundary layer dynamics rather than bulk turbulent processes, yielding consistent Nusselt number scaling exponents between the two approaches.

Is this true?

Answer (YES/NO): YES